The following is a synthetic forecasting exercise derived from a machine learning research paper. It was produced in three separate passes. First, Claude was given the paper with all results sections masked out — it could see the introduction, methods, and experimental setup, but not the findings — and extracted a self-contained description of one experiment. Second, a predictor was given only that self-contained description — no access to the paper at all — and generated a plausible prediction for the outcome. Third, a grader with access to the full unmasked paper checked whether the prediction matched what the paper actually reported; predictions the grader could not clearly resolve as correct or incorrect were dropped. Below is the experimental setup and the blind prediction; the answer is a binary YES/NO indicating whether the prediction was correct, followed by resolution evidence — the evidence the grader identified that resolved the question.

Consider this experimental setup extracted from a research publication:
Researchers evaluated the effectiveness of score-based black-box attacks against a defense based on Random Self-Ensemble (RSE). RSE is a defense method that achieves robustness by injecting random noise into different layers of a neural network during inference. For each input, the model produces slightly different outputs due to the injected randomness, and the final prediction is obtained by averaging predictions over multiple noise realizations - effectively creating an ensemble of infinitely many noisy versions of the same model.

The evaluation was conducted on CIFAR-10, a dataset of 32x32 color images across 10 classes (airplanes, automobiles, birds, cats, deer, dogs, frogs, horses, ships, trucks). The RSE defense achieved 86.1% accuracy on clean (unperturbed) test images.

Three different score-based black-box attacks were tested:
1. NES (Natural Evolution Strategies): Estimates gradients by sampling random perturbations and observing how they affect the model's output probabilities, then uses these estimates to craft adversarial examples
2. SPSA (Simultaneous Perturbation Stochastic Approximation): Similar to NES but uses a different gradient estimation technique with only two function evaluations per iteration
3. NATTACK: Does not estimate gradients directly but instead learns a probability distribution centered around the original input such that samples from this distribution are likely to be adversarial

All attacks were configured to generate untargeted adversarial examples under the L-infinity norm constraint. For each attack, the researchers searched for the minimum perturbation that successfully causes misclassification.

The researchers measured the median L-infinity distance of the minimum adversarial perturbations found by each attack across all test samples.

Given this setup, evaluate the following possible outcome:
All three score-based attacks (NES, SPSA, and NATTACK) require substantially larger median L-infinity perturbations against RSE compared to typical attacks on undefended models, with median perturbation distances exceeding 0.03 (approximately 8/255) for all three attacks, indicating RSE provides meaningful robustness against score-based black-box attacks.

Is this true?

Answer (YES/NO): YES